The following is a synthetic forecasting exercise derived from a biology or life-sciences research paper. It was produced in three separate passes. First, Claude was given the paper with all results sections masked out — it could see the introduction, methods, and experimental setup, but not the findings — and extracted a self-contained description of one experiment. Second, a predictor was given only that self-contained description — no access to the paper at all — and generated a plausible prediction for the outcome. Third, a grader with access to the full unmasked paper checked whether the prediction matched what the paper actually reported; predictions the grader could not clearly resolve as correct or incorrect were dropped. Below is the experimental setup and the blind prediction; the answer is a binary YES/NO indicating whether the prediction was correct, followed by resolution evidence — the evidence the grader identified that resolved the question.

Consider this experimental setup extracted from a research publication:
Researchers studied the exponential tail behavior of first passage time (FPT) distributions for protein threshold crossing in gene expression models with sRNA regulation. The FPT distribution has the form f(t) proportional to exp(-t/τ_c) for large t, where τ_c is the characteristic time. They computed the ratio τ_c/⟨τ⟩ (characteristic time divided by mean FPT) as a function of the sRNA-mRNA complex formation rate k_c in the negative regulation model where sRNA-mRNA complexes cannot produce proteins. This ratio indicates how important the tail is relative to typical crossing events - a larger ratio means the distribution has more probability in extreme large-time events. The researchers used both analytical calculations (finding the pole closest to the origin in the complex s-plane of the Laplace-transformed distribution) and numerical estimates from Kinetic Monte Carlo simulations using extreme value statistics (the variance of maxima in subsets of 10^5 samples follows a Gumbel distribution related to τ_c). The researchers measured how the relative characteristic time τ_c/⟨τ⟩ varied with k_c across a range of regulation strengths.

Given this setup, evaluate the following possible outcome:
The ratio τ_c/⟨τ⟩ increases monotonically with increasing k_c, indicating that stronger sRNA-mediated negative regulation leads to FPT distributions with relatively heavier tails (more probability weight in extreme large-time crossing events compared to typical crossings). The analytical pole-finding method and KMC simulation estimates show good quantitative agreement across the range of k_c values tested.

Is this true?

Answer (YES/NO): NO